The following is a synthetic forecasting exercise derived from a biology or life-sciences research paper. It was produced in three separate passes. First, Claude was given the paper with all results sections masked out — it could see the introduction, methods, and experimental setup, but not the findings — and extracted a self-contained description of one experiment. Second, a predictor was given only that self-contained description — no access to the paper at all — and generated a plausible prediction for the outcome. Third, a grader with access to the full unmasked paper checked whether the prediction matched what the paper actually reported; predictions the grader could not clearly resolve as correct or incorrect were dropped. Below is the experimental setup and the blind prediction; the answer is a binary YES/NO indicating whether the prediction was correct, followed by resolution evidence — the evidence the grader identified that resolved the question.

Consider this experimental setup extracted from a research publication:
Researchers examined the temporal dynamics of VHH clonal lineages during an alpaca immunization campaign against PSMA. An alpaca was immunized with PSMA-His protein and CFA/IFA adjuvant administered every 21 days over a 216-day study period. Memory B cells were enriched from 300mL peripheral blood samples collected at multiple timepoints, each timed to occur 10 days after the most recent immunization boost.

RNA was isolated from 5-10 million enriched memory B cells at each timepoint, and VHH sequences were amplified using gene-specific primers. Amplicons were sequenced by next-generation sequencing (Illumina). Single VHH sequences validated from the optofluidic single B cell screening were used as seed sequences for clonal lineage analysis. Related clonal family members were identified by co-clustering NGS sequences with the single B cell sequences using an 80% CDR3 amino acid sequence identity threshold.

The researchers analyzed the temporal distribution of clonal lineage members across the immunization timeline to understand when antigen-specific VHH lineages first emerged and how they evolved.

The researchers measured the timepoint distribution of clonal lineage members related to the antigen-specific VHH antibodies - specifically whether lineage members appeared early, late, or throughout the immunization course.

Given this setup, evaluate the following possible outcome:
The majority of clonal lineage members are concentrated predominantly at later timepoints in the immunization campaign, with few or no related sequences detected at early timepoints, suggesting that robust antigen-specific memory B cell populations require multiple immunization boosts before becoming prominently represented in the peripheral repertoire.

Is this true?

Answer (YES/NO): NO